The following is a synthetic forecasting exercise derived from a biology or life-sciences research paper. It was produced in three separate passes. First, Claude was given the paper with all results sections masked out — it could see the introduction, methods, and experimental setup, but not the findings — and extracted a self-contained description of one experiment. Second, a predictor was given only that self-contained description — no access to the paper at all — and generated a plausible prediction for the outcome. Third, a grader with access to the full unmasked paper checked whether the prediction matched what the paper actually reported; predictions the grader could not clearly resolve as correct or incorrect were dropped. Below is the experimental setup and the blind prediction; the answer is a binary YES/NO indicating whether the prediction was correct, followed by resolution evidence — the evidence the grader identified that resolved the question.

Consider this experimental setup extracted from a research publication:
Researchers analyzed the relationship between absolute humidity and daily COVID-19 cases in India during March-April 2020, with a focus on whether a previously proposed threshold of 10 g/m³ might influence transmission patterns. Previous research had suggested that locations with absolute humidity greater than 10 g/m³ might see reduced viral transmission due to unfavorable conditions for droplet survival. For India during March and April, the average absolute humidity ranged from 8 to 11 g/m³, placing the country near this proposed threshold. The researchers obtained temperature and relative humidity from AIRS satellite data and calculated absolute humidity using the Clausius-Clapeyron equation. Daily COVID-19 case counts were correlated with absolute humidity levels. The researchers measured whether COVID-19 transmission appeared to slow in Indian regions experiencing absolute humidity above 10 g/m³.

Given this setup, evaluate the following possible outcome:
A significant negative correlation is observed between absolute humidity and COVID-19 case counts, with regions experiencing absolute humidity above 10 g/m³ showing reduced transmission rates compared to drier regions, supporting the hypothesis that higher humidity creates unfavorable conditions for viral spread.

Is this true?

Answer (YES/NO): NO